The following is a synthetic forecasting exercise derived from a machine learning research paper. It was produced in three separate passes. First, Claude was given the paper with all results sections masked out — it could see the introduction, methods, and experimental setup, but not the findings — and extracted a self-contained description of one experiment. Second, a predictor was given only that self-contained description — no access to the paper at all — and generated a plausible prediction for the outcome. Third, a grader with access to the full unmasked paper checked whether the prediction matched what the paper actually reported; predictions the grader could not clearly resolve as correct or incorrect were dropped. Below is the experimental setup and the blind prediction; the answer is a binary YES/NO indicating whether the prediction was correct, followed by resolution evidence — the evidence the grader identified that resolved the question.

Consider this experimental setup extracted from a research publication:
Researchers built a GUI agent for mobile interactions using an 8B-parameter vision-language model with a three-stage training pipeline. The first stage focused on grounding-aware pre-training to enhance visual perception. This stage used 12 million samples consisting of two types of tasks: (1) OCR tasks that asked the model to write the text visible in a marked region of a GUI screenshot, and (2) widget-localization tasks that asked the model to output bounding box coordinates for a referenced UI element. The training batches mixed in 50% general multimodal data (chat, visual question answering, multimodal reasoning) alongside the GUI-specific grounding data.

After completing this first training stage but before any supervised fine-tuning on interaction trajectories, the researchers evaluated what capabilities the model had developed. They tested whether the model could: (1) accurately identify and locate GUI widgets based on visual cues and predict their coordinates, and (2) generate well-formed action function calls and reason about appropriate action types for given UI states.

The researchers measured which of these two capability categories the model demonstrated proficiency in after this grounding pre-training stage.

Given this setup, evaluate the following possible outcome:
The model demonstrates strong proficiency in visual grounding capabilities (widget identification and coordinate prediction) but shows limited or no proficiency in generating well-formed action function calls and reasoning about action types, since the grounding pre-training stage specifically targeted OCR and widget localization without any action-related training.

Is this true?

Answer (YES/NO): YES